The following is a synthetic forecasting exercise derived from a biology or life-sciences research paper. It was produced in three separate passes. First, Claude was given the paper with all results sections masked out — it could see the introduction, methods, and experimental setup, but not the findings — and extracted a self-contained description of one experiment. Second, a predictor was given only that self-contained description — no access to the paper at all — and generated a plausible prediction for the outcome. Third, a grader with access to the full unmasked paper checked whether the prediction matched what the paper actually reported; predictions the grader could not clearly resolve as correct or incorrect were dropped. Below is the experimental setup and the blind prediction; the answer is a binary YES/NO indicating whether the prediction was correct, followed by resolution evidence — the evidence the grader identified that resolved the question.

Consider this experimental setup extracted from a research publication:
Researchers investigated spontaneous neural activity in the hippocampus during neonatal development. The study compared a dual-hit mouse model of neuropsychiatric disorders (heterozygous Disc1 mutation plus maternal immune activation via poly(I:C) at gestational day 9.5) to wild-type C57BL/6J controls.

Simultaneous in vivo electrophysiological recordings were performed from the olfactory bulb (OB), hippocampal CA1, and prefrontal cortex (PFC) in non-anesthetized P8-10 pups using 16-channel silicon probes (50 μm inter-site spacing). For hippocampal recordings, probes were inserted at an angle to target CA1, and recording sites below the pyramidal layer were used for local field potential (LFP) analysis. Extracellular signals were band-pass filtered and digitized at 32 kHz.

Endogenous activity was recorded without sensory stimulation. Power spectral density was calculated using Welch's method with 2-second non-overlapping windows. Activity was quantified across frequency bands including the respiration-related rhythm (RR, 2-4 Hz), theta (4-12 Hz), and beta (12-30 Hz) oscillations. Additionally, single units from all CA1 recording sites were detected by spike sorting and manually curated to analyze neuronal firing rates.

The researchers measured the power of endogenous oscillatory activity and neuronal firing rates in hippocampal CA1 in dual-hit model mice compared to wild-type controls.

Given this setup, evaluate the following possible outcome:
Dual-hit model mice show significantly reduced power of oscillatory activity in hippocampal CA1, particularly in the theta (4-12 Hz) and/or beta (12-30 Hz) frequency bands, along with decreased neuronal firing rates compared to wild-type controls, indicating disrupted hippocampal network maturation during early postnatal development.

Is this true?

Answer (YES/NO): NO